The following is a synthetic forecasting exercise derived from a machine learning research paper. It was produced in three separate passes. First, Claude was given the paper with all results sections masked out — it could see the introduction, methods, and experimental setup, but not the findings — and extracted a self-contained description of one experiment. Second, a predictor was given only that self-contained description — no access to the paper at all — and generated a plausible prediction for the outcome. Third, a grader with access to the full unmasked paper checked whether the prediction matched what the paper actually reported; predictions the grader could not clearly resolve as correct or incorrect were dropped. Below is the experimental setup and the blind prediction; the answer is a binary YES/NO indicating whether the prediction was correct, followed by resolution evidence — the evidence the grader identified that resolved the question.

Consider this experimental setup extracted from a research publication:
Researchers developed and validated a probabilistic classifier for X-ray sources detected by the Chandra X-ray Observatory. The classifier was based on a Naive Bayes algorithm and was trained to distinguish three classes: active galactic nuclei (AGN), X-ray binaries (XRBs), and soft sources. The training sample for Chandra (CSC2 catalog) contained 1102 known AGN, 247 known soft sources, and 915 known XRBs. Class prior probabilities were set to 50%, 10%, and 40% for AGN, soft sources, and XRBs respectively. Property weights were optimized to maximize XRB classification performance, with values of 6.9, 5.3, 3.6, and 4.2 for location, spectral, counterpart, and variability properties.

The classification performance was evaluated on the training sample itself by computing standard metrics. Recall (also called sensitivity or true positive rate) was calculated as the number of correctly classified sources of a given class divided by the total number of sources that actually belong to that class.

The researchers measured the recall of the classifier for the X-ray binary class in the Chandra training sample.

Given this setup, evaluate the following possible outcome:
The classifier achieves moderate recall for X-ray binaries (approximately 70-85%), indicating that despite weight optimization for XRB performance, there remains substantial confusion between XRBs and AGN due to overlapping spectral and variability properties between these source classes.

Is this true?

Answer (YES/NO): NO